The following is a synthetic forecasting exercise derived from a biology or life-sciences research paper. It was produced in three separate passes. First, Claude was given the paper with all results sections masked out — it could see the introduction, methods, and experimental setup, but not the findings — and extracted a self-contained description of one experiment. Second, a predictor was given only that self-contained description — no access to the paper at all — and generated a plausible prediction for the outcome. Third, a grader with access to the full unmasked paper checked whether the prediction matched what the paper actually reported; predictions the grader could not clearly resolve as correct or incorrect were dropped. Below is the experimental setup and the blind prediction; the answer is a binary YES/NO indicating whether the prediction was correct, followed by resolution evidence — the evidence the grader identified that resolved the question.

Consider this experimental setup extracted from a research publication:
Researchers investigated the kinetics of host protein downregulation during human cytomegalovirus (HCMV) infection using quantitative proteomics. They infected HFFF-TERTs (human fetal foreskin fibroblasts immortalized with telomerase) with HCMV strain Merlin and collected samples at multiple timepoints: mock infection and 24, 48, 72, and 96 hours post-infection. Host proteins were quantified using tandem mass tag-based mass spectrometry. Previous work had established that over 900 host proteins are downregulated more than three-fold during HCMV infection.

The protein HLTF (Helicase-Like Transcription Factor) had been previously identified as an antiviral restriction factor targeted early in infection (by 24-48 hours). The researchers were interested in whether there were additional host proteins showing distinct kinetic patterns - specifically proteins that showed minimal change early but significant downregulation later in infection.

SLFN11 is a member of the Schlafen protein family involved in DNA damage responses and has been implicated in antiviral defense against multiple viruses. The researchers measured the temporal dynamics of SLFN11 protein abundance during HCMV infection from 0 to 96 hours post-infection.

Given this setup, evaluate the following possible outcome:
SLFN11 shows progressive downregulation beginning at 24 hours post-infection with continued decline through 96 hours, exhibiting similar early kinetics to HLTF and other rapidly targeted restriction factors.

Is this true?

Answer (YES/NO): NO